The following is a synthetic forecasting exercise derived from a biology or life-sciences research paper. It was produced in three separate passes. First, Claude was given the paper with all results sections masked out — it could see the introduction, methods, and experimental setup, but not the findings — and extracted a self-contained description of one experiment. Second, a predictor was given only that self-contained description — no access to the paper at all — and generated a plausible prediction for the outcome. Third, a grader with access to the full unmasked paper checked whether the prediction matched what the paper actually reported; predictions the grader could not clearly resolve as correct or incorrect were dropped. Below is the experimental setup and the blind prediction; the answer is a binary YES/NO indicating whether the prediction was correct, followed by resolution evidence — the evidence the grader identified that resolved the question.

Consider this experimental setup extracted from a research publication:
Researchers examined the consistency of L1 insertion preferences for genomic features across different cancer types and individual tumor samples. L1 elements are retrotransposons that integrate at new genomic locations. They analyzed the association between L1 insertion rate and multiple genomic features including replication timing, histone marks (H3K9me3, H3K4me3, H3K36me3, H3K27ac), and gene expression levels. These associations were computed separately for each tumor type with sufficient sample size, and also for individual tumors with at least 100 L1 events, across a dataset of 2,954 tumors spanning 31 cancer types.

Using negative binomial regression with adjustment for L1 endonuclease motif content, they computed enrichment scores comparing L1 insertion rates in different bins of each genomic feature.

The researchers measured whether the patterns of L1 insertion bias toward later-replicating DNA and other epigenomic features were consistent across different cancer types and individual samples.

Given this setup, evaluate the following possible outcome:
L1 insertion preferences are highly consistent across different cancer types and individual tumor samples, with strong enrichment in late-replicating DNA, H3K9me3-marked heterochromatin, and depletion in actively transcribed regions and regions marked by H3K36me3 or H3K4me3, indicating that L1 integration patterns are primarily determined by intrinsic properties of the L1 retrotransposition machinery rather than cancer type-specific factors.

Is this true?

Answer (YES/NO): NO